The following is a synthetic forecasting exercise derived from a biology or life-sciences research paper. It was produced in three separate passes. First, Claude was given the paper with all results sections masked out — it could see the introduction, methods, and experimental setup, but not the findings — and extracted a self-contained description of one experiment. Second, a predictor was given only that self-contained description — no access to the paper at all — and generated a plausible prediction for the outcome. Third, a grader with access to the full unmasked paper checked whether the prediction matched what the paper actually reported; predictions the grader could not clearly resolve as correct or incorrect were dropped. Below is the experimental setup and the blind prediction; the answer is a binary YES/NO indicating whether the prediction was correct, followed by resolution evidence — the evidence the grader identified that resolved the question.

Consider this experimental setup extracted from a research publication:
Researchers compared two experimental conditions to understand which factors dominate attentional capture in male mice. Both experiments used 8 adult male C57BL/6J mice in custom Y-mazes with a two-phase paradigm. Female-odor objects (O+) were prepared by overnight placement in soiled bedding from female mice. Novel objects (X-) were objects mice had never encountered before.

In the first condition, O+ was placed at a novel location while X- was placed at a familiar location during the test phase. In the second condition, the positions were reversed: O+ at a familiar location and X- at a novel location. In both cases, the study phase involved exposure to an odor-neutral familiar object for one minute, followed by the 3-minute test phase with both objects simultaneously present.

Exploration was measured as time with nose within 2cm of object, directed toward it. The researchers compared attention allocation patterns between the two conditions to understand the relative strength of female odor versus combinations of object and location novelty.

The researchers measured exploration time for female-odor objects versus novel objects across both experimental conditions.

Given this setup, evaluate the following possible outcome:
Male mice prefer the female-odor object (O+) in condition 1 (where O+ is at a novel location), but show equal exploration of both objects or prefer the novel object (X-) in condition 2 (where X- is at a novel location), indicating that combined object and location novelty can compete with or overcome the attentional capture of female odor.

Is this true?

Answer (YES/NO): YES